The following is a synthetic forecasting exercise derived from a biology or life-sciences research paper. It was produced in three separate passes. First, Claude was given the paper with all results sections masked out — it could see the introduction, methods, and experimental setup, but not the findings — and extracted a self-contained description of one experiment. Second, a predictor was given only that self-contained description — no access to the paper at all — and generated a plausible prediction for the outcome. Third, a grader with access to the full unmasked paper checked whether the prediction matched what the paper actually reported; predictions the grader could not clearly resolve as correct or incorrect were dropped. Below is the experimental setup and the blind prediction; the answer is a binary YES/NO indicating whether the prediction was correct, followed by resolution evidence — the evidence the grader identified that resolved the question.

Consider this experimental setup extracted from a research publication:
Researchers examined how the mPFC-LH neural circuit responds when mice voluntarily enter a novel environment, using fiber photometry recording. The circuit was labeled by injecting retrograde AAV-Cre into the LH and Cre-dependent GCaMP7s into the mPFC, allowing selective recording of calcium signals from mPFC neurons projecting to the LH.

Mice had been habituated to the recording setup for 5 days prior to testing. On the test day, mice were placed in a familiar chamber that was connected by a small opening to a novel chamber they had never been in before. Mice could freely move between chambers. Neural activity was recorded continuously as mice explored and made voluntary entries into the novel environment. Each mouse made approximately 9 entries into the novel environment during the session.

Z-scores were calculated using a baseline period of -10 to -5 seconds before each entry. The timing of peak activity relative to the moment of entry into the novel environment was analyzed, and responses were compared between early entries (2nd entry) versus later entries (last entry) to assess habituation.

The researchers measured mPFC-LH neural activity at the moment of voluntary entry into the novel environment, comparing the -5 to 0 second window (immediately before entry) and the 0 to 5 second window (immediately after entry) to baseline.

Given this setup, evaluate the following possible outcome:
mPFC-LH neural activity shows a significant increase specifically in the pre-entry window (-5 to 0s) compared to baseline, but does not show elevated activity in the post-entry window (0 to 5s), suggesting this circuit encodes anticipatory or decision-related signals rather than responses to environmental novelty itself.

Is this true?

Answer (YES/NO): YES